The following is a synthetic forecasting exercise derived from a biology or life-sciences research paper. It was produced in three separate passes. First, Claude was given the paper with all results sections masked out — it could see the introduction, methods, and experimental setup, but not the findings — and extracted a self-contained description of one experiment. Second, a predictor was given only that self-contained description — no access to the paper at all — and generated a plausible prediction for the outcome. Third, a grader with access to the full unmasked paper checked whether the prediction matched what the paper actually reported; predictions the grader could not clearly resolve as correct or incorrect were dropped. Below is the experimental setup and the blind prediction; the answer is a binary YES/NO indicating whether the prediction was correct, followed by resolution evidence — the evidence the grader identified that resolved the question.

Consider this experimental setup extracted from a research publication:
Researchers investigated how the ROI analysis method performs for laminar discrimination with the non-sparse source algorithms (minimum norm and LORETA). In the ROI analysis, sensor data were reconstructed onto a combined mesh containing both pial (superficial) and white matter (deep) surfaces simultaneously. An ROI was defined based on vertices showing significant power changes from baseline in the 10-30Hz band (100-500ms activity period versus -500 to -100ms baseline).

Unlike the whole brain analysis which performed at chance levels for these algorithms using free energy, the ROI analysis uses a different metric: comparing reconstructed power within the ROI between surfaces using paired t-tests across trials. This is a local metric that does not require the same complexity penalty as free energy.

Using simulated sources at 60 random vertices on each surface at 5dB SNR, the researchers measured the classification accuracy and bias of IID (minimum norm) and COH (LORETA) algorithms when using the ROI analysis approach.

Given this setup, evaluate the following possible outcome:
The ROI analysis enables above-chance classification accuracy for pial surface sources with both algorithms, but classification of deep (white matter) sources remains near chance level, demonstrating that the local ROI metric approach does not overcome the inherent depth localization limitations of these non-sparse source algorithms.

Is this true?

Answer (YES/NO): NO